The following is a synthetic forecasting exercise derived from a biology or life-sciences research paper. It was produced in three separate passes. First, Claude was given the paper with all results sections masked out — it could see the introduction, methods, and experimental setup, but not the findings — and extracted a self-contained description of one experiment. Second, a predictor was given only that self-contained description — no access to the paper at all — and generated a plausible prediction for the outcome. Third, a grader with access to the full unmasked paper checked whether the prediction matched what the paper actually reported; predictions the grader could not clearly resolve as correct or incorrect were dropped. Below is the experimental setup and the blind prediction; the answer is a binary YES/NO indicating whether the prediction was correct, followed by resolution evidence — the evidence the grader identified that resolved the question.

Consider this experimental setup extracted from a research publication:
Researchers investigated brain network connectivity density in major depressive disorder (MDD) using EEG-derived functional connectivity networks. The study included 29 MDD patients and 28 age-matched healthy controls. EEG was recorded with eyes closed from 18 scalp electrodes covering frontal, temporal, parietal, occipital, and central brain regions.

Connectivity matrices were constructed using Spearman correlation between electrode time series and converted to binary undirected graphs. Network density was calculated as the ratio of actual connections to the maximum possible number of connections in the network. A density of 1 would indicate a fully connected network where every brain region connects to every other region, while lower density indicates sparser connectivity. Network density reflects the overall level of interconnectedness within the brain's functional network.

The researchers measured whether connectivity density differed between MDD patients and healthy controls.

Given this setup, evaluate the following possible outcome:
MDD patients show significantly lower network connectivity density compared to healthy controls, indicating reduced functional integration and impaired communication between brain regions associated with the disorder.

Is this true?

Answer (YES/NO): YES